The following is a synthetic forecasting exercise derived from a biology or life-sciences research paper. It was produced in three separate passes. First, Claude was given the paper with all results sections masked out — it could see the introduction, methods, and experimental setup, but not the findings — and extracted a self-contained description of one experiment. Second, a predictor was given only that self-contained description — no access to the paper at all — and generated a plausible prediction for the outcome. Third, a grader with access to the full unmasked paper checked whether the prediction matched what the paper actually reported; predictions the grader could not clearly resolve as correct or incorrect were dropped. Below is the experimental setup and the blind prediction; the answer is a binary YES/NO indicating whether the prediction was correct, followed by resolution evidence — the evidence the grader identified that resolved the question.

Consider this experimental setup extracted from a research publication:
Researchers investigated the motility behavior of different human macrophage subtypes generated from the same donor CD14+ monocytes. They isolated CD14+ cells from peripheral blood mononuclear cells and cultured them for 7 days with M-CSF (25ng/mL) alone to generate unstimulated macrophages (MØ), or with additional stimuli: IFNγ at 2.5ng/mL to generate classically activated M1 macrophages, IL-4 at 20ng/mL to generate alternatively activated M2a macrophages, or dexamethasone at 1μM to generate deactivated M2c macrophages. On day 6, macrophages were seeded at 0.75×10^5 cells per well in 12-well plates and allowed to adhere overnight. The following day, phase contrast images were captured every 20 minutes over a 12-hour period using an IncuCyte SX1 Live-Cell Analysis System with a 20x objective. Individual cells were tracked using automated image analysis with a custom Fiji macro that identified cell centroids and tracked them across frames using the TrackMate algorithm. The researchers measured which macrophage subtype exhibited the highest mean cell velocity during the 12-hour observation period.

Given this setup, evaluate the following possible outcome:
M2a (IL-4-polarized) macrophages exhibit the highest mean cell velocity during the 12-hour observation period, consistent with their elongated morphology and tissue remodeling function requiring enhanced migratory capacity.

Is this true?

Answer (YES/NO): YES